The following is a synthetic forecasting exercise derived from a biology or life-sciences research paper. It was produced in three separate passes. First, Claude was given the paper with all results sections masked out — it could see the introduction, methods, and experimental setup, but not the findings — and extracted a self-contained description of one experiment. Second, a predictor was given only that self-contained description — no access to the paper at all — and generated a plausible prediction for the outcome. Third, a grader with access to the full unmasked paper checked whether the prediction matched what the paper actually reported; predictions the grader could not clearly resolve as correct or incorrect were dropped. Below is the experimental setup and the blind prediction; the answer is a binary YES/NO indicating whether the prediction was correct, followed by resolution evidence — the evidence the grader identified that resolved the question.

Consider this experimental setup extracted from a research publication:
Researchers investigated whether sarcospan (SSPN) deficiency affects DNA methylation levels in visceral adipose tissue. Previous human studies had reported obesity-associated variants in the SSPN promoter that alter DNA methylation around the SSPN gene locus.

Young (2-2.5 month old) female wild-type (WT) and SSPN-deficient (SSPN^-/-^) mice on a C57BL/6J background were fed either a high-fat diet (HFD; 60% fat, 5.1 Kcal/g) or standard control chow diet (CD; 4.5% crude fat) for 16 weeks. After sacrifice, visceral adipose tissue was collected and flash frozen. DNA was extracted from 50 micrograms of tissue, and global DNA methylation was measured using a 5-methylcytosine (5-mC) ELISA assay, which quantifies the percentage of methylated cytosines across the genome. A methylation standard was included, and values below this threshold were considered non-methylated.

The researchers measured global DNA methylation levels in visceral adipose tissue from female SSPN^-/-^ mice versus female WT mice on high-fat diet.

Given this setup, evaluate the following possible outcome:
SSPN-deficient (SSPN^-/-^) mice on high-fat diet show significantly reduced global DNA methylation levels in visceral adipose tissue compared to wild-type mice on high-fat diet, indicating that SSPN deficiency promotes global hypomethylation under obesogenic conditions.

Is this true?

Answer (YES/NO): NO